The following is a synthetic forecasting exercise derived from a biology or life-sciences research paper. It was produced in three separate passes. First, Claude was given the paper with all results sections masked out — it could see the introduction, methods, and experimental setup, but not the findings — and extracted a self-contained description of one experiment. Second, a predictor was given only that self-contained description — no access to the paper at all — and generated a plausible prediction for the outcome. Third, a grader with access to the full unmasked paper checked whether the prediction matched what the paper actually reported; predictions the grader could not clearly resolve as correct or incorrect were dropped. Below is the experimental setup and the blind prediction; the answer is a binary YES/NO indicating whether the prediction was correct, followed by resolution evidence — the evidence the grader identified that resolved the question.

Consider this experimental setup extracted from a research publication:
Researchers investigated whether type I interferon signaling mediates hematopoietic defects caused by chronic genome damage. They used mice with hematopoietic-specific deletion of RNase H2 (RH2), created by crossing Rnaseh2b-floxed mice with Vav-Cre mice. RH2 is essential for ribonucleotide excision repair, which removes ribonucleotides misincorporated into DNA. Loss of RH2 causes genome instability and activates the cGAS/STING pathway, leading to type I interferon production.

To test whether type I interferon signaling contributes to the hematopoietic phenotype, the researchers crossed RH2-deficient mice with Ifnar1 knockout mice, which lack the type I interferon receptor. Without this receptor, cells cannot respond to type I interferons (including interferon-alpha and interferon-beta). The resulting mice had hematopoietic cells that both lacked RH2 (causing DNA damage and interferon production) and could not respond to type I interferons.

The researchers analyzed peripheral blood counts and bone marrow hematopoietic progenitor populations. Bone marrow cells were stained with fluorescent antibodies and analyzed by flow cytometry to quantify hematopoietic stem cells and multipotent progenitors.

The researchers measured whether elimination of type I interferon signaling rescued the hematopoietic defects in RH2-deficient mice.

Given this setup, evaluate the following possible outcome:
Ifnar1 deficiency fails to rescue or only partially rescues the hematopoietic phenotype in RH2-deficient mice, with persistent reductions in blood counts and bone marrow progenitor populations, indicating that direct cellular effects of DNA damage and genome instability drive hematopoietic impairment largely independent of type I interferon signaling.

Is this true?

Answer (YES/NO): YES